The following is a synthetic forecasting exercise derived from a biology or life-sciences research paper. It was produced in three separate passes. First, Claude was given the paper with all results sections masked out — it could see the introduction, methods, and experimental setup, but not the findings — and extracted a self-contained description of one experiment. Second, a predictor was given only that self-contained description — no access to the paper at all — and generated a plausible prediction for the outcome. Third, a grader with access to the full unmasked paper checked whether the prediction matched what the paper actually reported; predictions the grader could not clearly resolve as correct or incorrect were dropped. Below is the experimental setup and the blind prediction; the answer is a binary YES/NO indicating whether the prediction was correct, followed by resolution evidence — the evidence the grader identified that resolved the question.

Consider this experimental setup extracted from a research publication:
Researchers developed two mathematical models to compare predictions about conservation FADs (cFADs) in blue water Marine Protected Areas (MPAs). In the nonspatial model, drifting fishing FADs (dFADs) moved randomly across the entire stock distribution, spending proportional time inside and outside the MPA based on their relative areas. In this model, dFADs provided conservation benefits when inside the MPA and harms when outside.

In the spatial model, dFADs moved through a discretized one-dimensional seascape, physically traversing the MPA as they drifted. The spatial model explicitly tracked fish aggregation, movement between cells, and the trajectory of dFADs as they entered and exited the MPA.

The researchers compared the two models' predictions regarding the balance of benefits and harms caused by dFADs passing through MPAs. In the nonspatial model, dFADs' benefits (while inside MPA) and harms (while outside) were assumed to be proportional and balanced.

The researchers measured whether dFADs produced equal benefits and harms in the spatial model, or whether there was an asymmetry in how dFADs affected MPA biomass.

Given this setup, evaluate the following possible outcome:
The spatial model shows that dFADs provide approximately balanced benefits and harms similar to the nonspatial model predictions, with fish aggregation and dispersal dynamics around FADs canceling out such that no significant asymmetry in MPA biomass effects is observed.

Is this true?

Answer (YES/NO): NO